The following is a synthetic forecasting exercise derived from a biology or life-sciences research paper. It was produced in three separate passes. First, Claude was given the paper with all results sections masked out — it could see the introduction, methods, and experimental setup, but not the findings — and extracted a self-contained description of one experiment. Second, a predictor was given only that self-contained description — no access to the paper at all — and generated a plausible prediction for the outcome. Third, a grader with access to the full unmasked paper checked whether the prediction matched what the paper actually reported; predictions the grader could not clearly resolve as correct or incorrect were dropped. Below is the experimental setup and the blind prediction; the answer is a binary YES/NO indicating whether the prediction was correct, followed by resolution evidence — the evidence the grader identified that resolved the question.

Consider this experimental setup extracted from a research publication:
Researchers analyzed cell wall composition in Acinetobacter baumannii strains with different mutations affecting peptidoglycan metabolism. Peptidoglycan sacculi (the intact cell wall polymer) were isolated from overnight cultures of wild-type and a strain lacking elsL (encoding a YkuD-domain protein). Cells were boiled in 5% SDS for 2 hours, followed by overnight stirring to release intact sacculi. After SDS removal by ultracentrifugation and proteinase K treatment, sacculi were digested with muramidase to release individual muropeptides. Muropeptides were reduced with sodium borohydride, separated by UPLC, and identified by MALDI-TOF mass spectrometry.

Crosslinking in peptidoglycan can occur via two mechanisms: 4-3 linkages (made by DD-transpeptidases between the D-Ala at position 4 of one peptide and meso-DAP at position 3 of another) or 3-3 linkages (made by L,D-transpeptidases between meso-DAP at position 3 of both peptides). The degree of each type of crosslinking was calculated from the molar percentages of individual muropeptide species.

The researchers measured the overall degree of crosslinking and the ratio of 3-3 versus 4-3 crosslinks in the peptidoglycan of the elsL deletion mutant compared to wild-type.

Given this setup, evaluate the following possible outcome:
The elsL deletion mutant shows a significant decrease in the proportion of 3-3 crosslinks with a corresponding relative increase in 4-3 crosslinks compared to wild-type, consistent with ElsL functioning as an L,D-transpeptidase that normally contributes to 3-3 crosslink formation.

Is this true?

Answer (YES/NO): NO